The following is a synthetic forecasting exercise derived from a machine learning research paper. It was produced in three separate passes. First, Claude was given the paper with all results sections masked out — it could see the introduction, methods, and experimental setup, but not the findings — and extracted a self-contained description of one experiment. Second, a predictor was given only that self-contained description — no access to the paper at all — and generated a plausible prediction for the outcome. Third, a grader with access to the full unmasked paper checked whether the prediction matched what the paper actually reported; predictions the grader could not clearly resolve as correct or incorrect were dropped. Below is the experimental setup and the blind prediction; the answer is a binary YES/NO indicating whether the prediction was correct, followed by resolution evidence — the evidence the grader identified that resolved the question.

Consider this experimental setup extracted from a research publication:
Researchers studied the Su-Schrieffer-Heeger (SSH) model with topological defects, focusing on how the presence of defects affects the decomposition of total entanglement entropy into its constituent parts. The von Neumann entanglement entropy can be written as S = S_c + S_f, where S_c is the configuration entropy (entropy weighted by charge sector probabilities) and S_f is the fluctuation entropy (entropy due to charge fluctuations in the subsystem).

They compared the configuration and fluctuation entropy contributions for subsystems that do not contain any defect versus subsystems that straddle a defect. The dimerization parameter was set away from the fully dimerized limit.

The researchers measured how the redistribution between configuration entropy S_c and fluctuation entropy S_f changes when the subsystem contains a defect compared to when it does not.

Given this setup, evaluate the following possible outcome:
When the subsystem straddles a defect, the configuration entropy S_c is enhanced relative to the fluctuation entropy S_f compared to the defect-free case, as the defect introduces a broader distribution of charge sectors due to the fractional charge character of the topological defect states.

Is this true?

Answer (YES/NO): NO